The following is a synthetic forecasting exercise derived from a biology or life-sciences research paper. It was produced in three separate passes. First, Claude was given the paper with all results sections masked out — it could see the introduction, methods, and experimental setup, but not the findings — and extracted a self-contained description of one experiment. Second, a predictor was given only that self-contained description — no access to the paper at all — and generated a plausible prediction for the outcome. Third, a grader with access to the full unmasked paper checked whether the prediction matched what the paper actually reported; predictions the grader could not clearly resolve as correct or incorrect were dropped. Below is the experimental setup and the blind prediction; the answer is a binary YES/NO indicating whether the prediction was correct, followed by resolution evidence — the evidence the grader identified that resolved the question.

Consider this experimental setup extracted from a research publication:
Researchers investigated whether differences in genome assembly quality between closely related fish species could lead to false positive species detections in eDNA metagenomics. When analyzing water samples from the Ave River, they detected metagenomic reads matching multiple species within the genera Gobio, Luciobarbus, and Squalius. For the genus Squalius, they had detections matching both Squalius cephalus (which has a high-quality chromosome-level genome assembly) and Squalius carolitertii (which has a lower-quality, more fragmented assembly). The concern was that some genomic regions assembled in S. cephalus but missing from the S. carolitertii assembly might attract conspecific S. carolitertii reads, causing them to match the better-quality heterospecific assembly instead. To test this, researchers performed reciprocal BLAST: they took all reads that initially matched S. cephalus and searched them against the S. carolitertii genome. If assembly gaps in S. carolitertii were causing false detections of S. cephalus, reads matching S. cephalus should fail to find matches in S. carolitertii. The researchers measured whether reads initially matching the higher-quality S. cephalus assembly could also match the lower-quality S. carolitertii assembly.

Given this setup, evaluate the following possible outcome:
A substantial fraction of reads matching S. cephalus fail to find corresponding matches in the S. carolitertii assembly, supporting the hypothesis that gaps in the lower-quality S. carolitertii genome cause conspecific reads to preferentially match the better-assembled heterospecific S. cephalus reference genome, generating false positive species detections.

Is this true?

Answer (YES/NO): NO